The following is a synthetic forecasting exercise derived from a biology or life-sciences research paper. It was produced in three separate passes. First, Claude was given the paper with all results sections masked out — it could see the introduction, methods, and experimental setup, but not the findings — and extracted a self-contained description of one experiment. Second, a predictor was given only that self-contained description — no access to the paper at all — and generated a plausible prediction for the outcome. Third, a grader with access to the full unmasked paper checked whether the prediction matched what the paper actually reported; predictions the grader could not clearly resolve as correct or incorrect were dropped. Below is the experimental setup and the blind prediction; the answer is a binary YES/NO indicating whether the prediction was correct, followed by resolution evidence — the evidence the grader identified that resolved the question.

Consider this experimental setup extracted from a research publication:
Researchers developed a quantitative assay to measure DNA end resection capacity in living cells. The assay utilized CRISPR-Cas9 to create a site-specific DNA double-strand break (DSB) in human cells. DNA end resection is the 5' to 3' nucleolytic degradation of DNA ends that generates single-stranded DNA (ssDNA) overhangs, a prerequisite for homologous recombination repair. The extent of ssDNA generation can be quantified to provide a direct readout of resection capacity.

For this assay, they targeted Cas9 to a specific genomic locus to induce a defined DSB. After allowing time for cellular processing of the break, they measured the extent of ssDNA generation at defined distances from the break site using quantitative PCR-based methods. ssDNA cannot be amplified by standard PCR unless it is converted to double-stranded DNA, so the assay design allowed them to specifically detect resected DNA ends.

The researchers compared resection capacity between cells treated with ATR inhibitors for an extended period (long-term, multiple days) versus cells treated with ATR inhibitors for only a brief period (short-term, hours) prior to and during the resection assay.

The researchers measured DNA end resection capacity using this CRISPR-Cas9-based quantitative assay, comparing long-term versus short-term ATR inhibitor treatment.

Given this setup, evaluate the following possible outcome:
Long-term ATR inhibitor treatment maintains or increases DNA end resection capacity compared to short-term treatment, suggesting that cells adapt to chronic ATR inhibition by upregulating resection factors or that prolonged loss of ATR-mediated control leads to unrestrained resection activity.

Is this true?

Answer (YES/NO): NO